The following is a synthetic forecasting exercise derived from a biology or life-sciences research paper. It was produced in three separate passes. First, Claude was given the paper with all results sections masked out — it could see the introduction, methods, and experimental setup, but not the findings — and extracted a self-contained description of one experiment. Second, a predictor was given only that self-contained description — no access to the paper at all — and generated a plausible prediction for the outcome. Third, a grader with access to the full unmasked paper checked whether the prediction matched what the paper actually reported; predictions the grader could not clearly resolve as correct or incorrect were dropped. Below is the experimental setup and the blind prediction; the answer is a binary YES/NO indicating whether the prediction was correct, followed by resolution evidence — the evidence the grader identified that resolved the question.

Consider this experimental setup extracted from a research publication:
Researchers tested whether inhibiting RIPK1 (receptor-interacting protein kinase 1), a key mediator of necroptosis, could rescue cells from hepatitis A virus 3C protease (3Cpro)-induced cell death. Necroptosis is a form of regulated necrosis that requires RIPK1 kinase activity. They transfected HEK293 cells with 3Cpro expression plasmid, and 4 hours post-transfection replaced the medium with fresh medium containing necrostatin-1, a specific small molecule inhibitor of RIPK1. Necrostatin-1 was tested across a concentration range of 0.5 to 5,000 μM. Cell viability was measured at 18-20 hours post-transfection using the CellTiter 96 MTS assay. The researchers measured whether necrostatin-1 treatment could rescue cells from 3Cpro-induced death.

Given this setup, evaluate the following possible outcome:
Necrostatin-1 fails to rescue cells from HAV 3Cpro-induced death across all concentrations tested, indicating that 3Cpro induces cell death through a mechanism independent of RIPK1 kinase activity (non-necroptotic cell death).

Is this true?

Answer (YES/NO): YES